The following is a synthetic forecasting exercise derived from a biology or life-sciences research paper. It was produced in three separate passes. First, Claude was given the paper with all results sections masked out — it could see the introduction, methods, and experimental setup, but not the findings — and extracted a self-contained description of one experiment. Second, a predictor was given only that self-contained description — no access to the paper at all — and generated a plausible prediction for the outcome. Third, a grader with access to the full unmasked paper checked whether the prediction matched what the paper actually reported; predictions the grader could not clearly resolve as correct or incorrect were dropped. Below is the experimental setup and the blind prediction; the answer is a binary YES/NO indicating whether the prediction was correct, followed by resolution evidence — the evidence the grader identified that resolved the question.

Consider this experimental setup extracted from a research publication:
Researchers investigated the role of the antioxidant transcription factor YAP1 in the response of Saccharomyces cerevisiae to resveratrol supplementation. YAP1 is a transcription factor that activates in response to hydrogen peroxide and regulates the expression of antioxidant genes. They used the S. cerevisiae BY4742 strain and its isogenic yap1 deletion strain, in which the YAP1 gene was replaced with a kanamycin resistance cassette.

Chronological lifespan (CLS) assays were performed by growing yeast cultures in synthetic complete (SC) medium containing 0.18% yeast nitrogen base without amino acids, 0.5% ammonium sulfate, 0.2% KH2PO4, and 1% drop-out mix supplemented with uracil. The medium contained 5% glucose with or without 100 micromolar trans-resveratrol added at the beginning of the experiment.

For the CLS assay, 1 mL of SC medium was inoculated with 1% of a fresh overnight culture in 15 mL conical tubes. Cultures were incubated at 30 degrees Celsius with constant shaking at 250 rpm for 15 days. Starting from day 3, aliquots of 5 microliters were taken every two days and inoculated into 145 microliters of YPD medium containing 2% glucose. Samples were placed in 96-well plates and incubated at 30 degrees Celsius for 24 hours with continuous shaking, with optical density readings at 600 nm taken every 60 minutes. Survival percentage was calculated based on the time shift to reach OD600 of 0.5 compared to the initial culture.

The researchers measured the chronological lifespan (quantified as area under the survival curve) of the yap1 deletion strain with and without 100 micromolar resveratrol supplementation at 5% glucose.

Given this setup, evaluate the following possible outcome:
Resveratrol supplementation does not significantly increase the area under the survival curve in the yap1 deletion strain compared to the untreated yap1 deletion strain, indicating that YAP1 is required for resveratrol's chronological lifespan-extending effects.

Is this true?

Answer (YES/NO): NO